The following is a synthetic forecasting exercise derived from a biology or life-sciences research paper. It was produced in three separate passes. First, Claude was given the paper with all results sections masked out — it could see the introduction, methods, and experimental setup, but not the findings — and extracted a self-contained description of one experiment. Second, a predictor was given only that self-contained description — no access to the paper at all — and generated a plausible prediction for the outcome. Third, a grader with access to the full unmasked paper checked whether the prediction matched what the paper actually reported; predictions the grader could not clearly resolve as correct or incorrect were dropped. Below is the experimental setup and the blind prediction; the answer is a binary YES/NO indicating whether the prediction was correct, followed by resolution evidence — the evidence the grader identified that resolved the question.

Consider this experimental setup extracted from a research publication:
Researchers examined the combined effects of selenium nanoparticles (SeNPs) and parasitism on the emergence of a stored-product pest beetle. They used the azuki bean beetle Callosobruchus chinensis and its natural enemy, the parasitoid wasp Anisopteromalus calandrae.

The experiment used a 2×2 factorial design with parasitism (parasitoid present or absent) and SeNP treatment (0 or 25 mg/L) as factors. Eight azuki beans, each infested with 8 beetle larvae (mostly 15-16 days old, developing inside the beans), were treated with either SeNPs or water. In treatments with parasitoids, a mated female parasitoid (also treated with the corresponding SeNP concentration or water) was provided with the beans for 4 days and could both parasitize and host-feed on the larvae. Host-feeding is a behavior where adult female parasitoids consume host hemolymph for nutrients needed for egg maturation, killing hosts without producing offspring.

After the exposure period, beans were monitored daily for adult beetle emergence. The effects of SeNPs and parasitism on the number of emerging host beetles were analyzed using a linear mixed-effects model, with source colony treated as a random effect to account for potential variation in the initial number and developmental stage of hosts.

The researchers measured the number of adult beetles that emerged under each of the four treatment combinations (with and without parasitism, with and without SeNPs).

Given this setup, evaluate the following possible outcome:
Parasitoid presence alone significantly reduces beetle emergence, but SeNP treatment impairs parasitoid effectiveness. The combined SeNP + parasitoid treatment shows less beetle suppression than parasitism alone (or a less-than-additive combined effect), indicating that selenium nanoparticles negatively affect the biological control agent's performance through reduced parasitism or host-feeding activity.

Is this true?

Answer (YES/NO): NO